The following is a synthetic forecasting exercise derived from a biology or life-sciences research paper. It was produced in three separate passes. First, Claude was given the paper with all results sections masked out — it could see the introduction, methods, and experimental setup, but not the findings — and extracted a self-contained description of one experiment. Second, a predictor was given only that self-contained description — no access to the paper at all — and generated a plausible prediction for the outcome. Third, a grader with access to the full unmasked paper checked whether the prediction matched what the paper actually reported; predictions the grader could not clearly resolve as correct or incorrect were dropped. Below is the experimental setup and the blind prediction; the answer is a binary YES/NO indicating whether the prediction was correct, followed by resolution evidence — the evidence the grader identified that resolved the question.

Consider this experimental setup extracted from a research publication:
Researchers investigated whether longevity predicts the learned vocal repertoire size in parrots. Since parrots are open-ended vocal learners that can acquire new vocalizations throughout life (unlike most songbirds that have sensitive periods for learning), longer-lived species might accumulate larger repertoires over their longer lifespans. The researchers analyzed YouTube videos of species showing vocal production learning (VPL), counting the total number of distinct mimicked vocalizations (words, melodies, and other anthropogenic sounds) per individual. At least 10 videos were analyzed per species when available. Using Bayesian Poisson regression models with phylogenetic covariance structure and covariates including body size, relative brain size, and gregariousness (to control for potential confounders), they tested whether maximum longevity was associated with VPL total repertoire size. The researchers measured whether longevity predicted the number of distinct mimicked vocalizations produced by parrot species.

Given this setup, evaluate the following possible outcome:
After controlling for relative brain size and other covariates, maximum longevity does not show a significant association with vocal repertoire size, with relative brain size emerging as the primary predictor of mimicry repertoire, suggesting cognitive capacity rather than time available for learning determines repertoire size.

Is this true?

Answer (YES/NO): NO